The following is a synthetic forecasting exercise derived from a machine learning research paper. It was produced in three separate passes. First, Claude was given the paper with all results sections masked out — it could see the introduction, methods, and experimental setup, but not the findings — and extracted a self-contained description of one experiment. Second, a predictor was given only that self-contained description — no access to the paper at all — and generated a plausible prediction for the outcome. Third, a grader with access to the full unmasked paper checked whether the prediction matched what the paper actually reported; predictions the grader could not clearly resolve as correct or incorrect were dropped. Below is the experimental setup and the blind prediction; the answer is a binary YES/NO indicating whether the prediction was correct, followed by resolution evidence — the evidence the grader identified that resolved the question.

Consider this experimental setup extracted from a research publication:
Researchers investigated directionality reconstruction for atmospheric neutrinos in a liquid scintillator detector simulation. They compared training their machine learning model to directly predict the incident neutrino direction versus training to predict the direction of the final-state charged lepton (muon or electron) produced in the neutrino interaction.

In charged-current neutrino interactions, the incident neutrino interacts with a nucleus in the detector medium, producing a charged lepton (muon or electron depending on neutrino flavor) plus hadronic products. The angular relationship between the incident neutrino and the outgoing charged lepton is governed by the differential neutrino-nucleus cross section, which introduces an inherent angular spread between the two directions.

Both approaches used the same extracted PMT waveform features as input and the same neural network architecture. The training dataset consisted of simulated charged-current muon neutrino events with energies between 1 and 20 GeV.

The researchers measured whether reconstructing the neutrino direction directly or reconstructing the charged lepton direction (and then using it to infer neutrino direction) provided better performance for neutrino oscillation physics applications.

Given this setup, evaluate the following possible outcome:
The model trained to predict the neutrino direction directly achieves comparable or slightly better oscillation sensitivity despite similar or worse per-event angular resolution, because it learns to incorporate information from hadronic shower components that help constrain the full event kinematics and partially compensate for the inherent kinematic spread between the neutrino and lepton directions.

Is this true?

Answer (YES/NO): NO